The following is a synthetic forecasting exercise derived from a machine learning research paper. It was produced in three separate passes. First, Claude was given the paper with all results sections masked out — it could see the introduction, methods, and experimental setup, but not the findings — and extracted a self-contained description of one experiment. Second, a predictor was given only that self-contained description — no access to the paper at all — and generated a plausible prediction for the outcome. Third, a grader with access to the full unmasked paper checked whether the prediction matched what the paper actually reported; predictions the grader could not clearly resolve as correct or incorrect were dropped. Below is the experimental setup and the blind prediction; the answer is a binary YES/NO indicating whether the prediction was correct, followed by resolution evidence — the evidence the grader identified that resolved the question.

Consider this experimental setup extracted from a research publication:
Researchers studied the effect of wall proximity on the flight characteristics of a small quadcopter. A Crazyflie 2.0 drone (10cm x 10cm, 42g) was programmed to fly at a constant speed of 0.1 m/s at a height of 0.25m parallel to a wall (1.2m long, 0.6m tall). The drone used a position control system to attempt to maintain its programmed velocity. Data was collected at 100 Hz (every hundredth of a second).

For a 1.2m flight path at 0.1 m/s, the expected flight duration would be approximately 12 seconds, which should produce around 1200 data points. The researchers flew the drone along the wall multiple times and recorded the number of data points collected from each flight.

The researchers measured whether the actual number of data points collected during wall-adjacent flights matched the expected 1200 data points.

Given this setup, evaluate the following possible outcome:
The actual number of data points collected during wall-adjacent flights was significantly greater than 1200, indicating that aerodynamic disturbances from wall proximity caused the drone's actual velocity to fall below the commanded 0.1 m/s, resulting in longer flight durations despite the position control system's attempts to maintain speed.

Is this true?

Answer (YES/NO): YES